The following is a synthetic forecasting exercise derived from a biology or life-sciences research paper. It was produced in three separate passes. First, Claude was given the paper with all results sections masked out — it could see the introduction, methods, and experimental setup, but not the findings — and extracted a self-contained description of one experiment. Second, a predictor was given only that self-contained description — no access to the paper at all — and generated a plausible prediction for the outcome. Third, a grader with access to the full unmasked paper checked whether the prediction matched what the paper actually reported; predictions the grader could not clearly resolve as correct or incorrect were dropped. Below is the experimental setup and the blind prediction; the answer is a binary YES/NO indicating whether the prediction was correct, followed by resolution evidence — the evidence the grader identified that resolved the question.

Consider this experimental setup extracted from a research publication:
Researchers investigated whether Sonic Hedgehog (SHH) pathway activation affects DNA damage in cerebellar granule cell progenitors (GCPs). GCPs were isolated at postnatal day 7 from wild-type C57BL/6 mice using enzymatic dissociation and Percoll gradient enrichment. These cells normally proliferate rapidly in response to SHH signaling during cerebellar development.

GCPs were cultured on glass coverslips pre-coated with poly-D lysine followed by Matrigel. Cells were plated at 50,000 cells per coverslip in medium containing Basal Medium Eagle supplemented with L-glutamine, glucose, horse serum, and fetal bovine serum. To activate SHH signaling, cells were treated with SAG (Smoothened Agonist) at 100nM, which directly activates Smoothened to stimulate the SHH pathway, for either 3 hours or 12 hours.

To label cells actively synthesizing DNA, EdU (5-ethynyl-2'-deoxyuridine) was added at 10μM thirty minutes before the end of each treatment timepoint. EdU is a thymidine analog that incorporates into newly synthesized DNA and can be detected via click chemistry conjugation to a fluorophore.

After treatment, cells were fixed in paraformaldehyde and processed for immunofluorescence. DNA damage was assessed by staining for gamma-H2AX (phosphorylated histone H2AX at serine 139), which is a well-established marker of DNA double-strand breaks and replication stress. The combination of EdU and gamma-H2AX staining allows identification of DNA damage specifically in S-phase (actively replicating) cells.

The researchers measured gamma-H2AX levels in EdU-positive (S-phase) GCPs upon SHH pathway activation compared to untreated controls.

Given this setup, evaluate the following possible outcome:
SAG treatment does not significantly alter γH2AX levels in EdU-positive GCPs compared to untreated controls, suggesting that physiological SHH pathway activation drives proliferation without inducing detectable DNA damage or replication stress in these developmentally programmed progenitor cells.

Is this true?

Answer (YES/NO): NO